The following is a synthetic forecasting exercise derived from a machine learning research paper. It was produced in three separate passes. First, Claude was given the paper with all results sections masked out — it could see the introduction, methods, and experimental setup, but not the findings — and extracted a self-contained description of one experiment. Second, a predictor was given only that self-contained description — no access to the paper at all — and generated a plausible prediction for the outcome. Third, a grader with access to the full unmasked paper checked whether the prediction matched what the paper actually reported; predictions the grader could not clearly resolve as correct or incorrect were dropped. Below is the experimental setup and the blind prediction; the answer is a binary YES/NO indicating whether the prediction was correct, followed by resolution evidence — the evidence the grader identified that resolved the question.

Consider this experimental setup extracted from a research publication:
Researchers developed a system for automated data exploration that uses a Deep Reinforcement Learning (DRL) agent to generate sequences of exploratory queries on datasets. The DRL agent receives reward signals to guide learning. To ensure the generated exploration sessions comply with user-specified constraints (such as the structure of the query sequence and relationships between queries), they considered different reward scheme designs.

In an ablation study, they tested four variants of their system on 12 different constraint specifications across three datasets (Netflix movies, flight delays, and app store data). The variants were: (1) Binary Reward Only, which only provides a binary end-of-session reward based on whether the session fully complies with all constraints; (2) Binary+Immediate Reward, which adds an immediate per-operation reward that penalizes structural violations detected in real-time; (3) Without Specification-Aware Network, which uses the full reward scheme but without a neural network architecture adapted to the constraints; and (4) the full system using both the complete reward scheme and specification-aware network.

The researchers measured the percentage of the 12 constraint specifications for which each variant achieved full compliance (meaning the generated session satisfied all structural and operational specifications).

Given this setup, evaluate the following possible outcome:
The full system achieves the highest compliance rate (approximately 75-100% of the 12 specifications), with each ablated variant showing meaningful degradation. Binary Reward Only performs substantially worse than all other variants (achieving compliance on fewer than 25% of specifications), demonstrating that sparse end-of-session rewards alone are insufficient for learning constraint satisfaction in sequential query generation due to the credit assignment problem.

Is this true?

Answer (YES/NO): YES